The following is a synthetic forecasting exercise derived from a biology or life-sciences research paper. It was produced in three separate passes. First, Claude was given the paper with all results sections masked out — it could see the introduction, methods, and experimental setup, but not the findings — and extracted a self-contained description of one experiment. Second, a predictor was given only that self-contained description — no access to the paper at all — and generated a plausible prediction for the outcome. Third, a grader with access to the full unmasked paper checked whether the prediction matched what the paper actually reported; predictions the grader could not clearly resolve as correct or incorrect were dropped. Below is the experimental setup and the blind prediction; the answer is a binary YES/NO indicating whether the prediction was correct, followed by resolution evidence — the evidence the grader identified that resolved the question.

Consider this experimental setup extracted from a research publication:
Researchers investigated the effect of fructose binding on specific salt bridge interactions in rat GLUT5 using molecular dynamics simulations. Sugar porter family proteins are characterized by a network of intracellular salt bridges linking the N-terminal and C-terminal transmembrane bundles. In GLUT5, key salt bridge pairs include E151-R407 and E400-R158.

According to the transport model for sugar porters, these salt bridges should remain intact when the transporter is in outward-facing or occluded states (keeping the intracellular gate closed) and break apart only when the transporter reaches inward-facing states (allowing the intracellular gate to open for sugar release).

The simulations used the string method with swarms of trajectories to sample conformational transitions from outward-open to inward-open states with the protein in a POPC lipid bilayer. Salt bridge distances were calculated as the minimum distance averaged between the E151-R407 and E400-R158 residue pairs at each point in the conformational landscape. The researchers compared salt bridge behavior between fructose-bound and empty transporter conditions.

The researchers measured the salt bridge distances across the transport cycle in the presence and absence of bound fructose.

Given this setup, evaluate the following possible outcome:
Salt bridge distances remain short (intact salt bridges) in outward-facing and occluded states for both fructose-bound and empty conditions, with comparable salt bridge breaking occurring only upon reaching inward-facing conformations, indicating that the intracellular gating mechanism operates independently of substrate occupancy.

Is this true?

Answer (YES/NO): NO